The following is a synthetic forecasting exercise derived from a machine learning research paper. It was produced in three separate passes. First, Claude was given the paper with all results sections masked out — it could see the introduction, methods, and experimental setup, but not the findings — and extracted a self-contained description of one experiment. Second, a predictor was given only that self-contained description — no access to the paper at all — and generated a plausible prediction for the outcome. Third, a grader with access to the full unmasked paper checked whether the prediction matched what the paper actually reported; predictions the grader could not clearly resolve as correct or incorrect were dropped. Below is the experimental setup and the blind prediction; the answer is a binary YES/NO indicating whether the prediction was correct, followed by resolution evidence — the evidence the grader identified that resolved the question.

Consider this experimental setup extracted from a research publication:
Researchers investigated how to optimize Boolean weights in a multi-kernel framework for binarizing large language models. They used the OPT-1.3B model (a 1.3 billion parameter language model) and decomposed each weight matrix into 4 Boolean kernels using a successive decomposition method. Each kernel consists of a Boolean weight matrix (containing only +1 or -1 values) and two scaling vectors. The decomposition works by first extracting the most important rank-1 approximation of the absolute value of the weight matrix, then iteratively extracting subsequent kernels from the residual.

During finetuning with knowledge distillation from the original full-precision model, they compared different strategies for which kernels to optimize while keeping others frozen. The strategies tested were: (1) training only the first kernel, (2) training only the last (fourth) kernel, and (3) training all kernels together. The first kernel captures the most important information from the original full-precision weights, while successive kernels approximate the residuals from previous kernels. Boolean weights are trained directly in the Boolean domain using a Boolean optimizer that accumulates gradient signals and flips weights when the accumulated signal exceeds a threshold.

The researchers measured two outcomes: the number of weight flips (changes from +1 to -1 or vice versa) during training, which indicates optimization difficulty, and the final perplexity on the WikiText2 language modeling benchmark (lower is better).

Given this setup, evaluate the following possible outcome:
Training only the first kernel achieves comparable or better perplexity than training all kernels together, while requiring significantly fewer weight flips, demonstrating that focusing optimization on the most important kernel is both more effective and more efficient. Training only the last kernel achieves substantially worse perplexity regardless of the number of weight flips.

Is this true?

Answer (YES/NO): NO